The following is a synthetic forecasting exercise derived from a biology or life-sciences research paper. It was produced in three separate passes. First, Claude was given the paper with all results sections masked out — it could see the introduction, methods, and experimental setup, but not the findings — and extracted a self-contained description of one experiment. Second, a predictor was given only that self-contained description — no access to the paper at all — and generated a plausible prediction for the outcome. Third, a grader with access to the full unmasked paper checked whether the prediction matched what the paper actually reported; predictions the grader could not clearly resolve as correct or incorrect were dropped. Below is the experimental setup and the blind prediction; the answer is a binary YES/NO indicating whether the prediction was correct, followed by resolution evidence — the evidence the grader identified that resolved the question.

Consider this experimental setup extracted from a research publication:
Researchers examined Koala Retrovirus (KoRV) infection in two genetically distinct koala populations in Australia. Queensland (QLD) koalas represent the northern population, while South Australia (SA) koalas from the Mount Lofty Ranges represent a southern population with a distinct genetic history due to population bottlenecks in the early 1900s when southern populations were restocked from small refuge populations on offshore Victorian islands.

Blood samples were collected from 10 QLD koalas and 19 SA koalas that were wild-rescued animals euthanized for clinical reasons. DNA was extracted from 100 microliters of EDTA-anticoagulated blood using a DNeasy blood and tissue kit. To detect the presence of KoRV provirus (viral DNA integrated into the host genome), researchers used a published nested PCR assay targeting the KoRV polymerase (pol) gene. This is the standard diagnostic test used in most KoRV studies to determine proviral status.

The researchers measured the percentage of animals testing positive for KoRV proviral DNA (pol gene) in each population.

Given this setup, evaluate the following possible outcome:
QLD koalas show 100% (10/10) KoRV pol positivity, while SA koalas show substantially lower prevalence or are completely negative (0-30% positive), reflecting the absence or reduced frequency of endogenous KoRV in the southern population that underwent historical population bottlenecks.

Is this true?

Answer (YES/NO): NO